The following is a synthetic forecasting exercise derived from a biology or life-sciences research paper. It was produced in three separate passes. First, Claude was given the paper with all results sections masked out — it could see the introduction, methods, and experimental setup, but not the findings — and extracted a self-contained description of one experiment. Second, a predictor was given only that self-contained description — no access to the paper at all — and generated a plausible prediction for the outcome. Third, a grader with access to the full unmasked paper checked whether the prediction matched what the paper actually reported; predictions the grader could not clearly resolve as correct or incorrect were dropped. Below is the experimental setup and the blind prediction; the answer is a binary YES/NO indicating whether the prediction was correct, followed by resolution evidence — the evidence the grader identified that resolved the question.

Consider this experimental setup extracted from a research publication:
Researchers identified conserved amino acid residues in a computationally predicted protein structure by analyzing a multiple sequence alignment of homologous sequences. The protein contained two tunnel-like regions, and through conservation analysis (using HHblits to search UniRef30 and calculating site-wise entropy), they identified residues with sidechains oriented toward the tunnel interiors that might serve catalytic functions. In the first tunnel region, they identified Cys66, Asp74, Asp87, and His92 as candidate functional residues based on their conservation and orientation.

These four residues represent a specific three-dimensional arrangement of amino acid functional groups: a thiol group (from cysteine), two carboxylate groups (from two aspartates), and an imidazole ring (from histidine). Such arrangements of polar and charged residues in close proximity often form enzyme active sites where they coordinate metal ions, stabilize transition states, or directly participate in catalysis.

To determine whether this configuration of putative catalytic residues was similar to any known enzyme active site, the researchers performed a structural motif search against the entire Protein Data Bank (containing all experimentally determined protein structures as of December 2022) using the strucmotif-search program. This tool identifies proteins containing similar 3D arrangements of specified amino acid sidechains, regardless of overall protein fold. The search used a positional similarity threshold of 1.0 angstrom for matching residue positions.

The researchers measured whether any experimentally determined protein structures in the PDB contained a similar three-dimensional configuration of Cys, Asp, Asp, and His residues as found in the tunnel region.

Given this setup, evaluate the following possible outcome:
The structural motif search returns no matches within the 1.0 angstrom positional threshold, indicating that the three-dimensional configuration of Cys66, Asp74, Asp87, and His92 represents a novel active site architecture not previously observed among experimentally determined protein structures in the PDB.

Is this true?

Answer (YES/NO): YES